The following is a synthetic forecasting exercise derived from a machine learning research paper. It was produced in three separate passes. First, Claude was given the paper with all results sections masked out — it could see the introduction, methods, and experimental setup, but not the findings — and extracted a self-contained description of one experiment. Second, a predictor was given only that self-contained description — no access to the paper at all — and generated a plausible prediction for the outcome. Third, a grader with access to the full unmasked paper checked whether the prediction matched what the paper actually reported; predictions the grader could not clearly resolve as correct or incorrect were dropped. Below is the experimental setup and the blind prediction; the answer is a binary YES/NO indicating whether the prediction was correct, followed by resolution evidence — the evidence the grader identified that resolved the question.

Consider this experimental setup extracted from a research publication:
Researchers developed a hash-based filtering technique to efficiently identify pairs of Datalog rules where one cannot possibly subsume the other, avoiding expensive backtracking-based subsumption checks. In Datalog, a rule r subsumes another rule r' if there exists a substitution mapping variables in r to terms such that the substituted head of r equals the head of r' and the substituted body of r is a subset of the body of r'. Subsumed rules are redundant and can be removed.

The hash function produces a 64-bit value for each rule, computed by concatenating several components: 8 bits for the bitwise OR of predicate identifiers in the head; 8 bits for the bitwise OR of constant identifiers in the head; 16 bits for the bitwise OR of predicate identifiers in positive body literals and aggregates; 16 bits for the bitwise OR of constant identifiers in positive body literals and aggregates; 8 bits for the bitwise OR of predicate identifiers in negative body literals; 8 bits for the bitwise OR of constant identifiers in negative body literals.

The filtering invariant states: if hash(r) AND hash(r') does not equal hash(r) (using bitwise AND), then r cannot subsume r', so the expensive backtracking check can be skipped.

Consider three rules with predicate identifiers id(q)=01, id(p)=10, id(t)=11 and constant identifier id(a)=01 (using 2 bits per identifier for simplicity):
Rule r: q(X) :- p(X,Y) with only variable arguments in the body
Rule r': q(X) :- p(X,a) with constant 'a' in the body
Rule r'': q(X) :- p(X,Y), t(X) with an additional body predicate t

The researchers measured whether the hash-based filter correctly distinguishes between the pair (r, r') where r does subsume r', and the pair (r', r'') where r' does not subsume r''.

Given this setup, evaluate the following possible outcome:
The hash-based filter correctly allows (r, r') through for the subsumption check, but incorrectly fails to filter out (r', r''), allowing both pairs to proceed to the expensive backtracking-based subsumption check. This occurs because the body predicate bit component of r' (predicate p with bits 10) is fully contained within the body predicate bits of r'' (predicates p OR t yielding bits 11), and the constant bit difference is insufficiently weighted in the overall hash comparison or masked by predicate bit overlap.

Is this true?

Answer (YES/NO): NO